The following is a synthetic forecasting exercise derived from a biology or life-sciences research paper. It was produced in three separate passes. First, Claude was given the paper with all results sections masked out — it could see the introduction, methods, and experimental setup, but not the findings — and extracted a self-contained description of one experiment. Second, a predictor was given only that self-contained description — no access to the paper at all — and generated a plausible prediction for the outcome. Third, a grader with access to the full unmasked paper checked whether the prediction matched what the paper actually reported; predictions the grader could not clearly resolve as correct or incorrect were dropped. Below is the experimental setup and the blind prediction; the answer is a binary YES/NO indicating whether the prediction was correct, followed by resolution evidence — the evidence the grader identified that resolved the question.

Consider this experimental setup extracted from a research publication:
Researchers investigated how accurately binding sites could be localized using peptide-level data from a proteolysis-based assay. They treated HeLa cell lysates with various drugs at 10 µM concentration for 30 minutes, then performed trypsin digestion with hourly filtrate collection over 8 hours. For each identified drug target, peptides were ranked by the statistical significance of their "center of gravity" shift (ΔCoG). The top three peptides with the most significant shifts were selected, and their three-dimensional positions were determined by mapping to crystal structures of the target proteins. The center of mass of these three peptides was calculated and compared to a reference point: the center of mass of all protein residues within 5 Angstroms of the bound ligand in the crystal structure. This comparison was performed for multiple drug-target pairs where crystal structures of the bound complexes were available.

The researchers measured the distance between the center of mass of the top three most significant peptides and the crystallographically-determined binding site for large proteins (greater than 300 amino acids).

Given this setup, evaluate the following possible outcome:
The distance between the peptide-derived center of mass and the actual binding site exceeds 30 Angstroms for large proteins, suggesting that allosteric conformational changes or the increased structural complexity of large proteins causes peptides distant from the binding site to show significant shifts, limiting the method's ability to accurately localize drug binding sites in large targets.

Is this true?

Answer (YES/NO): NO